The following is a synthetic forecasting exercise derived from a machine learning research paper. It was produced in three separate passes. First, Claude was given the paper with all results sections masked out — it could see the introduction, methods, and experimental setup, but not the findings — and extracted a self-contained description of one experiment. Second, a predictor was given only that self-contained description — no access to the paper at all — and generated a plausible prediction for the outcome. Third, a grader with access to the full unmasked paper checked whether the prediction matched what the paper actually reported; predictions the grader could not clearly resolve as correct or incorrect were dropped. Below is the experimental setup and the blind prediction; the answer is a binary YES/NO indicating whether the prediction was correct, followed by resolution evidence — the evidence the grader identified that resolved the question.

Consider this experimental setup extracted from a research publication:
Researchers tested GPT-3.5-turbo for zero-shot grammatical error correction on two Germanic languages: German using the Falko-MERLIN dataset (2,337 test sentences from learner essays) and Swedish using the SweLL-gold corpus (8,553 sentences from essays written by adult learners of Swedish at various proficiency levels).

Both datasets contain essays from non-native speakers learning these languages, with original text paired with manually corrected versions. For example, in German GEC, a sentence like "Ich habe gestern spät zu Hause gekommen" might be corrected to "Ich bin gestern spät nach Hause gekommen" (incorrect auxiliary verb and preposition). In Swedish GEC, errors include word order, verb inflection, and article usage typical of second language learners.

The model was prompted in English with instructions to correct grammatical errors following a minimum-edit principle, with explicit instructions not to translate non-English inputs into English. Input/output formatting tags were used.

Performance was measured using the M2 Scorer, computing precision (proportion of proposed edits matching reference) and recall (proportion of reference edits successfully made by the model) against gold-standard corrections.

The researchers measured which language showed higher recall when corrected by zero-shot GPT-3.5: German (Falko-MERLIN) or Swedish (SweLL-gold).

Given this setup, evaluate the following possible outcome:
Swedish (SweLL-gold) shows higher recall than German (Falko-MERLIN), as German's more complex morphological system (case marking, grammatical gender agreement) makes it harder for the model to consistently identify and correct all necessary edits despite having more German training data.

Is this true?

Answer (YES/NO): NO